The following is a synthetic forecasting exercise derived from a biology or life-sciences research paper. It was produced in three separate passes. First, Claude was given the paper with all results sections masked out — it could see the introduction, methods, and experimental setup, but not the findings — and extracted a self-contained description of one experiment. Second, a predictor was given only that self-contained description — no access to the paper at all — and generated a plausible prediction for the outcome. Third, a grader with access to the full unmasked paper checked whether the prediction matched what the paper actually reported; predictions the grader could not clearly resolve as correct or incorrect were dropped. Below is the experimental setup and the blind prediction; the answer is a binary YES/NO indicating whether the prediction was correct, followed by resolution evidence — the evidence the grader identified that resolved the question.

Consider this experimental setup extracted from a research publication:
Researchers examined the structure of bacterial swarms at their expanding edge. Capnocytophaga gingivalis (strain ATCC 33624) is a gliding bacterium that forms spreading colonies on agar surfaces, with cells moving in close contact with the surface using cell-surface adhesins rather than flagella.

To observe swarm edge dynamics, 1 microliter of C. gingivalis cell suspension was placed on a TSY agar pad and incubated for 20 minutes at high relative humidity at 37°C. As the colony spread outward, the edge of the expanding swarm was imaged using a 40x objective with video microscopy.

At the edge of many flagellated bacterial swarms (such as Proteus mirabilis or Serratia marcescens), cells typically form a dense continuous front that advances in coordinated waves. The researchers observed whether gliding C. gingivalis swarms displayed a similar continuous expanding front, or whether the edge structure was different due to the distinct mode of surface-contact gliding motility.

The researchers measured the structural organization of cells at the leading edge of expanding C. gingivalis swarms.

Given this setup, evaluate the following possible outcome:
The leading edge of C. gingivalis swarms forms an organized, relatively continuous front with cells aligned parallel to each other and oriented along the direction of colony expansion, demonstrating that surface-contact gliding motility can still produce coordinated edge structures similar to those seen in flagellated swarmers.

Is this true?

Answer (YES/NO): NO